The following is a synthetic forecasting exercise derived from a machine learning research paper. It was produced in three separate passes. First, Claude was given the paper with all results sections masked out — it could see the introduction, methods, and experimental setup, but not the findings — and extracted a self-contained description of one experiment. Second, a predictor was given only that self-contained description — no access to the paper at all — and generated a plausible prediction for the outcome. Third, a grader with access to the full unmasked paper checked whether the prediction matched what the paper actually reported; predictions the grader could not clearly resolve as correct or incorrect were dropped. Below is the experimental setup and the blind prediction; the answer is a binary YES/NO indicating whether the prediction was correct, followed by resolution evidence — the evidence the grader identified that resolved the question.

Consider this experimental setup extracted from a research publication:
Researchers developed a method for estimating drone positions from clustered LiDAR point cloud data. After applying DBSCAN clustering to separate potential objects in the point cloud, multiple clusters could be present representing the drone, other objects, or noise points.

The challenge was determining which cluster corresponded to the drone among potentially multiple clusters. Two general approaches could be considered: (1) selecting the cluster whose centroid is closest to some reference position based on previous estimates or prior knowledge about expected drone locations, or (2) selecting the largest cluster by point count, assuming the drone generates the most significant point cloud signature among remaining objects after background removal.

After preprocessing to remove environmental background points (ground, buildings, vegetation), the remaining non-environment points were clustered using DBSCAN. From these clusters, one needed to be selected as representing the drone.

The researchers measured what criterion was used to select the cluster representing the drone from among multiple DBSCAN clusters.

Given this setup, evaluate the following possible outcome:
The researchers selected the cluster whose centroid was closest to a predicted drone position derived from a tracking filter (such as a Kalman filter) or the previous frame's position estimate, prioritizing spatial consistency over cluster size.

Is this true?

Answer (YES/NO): NO